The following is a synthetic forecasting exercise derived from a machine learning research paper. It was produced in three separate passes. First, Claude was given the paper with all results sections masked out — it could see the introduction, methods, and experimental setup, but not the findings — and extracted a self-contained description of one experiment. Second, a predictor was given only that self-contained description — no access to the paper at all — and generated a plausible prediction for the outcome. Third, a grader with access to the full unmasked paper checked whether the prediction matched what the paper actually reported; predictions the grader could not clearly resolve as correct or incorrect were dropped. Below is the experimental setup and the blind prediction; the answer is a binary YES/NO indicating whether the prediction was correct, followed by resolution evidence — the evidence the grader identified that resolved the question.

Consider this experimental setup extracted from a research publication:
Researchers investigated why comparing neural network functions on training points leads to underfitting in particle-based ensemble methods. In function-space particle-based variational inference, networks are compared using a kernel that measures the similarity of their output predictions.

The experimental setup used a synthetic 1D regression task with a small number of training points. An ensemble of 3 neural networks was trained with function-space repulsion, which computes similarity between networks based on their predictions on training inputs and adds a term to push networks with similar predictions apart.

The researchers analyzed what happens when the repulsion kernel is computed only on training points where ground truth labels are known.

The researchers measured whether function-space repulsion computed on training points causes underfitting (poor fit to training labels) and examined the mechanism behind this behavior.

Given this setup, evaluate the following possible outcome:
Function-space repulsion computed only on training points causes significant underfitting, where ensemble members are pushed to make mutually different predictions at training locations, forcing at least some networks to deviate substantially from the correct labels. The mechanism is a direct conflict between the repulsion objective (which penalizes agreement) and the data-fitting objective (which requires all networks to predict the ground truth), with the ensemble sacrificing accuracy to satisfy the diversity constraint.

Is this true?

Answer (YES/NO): YES